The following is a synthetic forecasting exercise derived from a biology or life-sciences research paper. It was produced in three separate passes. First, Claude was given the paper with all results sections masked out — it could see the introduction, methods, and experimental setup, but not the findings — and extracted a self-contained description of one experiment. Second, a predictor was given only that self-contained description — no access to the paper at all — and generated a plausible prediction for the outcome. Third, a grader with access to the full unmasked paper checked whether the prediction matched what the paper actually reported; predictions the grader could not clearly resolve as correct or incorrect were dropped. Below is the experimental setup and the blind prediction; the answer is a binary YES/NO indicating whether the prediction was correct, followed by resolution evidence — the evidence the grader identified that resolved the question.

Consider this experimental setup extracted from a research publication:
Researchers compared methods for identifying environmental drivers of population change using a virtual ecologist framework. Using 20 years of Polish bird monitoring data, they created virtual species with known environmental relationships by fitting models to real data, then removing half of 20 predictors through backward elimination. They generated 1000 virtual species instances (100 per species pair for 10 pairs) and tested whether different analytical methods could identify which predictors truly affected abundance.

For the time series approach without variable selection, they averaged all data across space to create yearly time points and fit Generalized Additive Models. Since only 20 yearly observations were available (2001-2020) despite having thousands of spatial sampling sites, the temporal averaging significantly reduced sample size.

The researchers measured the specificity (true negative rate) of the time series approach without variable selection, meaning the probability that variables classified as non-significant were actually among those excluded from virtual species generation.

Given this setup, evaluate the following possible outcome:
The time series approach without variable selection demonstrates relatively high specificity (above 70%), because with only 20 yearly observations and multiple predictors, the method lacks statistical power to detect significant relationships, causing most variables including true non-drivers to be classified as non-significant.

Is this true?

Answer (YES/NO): YES